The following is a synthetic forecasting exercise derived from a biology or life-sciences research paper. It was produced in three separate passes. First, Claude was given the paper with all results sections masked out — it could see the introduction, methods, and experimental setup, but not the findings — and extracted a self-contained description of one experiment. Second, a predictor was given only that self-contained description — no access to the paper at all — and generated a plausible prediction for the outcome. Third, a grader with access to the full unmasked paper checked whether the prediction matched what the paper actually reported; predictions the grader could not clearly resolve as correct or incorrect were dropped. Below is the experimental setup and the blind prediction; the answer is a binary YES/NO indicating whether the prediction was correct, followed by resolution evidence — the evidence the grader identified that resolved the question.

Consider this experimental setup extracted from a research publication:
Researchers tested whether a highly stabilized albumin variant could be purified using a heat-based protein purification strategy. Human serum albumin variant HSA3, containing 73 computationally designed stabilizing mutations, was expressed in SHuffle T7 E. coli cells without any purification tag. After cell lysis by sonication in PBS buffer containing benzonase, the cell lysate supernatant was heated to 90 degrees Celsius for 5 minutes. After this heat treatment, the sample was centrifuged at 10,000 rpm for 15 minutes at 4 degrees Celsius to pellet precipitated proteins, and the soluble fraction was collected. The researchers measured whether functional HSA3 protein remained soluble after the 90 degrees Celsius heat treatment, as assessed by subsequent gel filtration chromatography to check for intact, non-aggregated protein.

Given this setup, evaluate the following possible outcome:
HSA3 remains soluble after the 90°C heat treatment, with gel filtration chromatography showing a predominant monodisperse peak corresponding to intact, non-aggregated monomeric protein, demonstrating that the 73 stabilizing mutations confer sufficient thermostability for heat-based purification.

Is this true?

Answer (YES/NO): YES